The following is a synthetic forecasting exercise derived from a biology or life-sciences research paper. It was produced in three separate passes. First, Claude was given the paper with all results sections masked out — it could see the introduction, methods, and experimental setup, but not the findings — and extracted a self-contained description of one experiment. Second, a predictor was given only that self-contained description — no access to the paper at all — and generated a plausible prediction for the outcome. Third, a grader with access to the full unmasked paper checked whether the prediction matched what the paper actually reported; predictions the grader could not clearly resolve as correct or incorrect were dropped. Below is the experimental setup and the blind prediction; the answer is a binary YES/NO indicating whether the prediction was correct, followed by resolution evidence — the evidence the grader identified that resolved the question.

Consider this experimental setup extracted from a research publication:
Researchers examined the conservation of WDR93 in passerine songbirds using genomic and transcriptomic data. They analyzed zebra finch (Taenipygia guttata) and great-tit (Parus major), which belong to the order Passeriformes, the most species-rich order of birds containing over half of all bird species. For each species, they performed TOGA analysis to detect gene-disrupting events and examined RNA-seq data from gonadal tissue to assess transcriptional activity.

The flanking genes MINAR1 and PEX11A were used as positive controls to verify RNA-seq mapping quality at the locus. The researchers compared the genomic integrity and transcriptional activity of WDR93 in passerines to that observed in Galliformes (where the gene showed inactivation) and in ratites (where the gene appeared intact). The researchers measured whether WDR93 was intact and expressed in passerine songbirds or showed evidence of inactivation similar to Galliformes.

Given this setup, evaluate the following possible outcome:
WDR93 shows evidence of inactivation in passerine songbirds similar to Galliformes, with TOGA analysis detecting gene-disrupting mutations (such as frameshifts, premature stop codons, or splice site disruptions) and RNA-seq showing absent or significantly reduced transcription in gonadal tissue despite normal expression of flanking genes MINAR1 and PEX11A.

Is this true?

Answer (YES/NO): NO